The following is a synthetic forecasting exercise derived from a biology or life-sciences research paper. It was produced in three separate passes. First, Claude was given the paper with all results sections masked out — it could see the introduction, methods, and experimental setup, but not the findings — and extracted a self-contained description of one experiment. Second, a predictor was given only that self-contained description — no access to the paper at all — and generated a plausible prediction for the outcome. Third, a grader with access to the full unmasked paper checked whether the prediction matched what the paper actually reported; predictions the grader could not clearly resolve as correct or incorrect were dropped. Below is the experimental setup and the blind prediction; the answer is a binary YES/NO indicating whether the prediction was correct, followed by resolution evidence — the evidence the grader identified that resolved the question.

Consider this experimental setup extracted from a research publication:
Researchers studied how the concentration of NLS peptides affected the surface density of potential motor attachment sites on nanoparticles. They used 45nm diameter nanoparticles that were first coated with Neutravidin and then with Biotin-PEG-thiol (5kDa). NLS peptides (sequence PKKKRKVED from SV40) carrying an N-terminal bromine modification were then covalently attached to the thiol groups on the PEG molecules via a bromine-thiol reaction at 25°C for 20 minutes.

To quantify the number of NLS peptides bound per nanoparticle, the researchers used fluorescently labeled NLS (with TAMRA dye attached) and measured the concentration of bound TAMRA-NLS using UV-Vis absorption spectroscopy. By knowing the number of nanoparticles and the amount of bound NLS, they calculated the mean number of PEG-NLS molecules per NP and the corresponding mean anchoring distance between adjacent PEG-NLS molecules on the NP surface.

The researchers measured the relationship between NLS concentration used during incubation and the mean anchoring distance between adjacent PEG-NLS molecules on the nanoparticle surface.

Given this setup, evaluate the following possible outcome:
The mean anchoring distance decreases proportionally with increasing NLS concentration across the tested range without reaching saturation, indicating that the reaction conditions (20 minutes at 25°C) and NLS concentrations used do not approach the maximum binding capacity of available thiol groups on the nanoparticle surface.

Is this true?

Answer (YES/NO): NO